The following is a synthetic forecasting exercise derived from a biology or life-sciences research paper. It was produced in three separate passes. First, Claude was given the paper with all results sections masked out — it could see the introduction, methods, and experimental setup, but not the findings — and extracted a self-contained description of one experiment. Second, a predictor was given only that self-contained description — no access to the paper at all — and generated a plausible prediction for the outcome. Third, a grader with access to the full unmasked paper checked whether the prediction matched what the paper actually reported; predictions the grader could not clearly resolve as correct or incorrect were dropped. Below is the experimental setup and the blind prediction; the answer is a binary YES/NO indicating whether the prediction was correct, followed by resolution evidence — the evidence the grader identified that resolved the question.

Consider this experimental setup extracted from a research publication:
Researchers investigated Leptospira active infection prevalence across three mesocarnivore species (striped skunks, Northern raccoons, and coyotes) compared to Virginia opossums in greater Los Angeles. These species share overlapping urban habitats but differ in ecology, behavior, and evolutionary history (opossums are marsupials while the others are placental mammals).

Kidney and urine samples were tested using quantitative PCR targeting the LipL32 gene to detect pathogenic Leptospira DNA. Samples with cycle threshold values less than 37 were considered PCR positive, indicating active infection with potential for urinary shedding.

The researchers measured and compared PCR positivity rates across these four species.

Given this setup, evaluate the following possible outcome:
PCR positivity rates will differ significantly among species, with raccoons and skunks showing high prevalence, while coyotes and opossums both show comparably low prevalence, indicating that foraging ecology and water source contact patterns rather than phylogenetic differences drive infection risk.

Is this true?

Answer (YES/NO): NO